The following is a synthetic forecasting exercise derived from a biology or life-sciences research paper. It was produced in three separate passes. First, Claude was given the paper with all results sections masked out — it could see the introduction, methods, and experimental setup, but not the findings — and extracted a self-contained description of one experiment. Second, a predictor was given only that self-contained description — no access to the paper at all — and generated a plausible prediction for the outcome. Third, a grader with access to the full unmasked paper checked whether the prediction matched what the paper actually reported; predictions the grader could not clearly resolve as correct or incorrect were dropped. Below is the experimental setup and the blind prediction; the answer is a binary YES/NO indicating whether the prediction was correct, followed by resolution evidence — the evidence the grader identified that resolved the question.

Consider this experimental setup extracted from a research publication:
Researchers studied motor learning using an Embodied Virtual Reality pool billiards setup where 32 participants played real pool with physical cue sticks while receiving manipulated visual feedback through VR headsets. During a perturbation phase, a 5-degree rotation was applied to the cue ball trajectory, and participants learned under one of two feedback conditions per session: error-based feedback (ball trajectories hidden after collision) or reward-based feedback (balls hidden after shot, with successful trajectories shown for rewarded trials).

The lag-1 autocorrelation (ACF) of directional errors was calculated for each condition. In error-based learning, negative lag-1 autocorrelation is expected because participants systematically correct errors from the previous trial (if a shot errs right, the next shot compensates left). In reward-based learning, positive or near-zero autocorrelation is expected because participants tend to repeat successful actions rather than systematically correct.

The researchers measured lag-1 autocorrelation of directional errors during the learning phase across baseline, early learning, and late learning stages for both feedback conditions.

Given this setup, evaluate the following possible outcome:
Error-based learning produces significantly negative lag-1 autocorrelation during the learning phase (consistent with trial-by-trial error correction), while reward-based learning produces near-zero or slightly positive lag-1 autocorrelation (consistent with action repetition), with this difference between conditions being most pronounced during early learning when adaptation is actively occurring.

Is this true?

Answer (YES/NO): NO